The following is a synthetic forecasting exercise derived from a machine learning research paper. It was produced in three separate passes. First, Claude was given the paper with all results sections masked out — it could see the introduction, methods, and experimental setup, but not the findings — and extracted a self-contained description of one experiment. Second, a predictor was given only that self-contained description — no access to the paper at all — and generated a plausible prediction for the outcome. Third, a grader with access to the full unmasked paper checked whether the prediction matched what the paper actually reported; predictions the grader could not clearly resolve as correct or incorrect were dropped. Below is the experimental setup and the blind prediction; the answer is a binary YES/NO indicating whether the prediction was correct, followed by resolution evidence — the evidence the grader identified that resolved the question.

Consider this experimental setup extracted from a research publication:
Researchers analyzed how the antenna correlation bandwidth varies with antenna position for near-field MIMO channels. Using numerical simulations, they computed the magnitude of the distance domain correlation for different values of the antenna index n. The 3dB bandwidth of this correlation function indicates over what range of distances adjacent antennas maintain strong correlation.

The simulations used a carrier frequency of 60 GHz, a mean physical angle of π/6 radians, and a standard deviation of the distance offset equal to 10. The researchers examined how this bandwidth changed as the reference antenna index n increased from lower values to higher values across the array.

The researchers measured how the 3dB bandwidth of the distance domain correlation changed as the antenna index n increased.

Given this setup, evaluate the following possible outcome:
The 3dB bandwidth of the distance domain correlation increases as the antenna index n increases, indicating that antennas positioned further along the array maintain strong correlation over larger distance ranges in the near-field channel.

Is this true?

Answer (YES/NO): NO